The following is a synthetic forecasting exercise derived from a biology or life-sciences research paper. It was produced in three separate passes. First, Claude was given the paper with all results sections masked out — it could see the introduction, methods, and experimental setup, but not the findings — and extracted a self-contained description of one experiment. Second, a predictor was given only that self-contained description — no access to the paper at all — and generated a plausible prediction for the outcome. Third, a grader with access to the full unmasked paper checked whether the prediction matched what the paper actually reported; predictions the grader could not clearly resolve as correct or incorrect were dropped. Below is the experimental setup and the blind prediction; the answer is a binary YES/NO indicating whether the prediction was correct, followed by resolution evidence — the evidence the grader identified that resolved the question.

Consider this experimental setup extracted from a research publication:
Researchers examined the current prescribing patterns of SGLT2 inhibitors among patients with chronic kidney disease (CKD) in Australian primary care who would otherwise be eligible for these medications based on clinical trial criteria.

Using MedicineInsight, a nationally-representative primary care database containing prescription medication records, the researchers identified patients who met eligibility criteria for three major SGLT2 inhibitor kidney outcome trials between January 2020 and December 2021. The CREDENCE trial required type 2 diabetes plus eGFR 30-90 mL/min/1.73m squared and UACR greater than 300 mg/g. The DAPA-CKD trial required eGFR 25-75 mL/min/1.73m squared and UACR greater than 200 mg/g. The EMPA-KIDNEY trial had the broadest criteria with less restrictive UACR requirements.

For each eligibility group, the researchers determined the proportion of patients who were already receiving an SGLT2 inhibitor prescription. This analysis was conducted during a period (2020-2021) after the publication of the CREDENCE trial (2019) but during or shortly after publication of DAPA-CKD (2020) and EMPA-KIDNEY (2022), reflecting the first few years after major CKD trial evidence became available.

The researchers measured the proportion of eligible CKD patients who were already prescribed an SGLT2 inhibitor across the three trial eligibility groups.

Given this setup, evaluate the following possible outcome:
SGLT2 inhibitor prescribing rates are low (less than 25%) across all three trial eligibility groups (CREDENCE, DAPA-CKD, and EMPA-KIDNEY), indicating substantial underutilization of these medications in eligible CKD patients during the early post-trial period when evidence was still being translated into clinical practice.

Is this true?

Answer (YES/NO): YES